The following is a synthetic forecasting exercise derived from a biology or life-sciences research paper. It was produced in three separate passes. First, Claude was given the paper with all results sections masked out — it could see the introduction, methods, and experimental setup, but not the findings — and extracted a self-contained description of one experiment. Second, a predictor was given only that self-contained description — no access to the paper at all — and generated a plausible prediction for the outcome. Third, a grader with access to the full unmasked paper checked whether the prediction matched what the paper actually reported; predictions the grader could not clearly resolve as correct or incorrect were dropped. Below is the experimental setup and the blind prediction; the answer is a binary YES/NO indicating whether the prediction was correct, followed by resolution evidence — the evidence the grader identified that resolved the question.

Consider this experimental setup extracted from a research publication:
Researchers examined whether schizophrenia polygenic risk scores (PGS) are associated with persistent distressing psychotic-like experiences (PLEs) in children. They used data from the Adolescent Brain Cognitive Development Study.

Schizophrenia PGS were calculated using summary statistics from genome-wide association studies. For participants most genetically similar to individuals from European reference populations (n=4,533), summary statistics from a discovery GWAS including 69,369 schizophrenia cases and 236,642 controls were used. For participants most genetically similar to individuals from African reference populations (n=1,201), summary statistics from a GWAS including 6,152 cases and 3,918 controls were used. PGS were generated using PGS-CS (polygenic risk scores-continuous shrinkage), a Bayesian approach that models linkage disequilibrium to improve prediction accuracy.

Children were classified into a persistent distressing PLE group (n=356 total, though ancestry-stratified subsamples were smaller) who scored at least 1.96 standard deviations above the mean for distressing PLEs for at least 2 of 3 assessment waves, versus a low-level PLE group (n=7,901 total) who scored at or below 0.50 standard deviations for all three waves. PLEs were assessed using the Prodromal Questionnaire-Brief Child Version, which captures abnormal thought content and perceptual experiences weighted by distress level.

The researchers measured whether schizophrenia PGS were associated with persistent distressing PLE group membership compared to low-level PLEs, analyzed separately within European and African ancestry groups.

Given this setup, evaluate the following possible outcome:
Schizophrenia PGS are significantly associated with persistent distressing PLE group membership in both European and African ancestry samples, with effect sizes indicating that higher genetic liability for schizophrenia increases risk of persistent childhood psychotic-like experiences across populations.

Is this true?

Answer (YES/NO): NO